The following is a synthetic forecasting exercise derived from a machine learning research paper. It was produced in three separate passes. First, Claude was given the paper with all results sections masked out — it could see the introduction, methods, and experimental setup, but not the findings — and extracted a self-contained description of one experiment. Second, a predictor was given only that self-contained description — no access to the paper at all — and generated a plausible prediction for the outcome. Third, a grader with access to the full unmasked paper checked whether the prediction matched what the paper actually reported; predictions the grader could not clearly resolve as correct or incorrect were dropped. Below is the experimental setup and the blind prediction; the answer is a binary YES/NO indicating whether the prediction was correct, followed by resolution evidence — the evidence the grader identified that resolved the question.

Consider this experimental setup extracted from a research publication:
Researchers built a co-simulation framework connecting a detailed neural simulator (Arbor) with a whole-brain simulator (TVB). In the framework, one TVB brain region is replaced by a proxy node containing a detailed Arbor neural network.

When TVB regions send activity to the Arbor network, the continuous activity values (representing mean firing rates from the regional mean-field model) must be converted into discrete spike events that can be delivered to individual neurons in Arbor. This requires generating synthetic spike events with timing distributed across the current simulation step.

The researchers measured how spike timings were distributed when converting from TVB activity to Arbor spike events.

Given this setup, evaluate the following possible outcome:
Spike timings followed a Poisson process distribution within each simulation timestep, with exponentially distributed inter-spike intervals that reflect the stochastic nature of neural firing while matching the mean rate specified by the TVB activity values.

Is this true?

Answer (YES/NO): NO